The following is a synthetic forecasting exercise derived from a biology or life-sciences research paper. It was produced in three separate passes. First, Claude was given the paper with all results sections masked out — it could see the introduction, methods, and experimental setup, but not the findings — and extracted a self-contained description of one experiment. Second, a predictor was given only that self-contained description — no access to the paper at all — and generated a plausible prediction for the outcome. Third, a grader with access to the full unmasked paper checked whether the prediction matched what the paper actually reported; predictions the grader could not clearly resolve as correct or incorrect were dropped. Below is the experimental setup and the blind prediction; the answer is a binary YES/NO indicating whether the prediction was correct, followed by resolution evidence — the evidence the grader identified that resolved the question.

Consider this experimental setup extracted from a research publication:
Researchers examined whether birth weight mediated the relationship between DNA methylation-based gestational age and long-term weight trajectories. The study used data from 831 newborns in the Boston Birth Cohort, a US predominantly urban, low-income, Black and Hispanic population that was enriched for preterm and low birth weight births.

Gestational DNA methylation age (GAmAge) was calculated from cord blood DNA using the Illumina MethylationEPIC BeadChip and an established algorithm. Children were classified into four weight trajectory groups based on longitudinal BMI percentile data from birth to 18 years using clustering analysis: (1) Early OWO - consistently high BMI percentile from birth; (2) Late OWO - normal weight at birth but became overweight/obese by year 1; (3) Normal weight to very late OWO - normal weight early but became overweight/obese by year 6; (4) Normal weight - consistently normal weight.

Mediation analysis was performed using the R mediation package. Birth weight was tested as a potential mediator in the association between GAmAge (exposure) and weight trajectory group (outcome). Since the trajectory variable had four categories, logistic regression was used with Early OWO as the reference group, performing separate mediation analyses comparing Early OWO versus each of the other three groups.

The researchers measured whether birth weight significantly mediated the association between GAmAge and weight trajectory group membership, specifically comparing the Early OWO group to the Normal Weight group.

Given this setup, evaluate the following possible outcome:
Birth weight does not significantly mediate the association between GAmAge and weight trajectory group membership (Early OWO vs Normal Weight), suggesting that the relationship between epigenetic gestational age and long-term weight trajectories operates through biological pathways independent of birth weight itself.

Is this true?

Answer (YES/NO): NO